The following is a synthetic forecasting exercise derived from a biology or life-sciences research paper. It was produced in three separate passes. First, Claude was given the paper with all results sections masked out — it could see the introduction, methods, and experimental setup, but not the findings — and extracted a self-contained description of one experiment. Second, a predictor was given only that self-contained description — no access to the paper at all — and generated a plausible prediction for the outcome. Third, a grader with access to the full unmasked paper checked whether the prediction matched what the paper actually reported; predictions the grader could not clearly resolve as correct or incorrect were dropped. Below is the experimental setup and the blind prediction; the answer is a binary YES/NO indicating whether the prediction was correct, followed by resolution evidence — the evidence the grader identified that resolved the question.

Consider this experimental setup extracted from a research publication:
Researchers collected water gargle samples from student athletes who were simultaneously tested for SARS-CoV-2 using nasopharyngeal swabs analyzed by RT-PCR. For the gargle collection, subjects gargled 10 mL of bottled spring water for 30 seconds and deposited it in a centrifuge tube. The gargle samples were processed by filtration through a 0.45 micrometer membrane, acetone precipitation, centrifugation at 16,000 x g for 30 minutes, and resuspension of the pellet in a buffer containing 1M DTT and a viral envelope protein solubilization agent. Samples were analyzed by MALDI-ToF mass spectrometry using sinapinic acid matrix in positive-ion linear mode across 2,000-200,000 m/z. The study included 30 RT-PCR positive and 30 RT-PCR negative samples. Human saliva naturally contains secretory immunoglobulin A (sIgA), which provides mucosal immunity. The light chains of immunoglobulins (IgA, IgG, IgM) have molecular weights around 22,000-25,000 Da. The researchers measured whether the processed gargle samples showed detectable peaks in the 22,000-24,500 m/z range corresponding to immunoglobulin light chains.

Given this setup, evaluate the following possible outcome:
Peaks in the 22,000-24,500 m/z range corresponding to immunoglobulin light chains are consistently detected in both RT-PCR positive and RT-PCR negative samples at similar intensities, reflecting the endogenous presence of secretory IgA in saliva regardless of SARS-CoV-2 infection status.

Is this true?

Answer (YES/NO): NO